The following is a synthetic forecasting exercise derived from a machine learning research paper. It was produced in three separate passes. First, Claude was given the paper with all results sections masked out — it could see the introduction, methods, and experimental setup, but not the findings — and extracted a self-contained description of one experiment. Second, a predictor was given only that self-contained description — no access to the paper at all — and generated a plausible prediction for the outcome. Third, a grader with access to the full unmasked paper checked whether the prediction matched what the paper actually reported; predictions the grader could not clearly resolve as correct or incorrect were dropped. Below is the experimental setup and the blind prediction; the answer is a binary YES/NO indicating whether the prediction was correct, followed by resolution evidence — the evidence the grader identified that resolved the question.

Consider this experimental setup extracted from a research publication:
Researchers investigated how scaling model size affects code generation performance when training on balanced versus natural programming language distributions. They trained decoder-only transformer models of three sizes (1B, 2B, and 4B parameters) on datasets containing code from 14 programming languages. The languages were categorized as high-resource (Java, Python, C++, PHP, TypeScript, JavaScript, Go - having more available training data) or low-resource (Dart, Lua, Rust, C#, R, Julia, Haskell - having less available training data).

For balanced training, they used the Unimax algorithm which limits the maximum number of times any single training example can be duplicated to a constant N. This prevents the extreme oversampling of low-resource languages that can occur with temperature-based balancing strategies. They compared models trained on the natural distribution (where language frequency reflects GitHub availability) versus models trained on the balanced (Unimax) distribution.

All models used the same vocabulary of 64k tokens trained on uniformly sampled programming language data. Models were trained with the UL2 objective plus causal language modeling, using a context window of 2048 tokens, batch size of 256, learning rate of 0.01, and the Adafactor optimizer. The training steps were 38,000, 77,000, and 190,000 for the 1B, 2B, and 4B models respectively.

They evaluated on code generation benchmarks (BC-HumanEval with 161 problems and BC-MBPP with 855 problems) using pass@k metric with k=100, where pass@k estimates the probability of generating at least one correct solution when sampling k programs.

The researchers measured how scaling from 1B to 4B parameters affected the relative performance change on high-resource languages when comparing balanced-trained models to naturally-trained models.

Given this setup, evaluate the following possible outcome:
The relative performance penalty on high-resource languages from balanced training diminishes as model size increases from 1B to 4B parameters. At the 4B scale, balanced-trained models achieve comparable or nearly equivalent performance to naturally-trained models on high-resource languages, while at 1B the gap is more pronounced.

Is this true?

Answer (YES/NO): YES